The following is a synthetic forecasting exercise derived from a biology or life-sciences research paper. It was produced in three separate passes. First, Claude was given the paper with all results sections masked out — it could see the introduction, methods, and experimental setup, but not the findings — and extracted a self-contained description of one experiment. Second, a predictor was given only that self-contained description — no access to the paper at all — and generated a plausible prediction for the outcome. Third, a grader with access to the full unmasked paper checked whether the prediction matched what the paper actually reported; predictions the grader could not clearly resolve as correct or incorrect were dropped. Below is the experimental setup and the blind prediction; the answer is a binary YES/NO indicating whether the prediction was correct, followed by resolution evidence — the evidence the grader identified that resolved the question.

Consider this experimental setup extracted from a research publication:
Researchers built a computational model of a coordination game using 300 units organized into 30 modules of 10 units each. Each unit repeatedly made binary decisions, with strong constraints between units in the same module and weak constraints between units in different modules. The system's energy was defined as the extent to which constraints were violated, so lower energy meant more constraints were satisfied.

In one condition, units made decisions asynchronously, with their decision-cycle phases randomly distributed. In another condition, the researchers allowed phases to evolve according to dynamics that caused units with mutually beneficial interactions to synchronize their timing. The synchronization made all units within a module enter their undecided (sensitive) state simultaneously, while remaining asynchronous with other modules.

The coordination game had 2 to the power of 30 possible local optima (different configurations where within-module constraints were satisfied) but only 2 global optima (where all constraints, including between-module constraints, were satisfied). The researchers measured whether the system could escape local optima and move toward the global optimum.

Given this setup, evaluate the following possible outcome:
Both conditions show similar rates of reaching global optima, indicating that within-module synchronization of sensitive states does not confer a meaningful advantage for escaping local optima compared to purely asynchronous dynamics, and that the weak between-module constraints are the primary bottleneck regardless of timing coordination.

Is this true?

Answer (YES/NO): NO